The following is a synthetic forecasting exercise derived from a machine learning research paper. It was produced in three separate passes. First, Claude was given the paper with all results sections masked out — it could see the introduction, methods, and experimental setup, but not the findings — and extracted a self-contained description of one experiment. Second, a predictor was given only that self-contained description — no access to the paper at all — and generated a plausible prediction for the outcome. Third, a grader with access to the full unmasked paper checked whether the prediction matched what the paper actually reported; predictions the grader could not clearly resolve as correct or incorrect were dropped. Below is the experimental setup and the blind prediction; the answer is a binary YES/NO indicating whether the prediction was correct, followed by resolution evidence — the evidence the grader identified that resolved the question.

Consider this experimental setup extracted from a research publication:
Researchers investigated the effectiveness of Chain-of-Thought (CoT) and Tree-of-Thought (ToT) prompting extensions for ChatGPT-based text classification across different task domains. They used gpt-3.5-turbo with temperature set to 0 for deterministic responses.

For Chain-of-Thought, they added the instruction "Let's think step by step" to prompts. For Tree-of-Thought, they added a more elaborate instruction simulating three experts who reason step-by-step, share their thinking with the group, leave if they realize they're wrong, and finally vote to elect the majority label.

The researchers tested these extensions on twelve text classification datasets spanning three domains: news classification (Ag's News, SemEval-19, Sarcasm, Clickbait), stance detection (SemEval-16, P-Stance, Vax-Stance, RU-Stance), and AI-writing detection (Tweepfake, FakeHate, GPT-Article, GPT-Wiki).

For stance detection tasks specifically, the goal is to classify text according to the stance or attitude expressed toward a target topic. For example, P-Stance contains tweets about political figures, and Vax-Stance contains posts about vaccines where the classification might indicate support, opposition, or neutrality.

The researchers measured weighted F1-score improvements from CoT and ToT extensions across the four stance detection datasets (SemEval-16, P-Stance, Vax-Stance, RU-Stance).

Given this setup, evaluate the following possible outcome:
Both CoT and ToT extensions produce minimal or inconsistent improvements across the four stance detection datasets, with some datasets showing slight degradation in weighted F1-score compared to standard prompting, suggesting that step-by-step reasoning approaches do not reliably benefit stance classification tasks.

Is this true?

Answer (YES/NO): YES